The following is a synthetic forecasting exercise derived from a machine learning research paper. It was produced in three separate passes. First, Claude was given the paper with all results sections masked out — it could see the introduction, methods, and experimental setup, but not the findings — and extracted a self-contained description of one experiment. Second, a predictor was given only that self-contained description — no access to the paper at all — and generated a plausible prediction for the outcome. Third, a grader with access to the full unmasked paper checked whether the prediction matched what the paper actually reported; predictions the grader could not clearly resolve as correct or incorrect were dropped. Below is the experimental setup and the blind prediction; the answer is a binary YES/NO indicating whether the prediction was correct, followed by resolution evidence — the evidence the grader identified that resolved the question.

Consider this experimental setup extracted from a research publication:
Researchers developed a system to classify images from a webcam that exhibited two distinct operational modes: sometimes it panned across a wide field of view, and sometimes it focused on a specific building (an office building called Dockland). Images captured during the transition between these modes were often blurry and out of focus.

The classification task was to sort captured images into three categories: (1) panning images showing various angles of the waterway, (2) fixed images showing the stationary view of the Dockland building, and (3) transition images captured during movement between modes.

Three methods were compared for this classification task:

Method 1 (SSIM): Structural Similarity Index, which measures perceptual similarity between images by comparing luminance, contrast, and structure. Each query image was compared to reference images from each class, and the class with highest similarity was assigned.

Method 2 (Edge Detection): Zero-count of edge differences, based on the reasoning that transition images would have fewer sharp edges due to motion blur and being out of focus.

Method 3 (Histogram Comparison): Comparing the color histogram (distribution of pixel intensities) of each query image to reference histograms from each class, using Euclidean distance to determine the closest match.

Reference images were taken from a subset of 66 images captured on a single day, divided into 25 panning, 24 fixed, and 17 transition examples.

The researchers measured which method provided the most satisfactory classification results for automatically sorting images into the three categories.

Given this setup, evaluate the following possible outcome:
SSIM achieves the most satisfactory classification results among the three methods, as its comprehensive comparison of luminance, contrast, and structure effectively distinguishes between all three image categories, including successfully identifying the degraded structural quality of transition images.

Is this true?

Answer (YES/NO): NO